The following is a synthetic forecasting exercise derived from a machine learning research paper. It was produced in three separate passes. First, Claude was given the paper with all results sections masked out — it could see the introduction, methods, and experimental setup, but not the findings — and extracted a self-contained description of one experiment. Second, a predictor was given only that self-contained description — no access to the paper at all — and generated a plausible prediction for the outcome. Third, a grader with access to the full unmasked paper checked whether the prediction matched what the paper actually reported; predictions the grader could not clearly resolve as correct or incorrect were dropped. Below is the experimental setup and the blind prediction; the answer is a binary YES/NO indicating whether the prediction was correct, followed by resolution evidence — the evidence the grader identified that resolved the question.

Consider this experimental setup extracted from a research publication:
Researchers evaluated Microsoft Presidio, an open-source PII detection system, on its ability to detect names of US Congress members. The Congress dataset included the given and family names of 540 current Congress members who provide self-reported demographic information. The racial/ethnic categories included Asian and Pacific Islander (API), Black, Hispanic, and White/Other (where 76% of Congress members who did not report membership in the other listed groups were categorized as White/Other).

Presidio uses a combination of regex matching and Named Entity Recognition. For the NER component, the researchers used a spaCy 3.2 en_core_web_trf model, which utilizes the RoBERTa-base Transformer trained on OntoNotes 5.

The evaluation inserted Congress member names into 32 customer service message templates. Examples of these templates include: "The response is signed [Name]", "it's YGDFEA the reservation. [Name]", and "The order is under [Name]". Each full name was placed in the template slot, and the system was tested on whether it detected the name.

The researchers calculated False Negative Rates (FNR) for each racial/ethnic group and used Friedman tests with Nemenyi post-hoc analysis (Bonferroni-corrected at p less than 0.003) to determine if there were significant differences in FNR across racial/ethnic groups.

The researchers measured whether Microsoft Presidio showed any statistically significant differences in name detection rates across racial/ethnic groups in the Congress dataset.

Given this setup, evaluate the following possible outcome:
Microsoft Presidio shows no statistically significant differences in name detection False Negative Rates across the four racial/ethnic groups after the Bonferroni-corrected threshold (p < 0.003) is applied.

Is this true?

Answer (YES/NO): YES